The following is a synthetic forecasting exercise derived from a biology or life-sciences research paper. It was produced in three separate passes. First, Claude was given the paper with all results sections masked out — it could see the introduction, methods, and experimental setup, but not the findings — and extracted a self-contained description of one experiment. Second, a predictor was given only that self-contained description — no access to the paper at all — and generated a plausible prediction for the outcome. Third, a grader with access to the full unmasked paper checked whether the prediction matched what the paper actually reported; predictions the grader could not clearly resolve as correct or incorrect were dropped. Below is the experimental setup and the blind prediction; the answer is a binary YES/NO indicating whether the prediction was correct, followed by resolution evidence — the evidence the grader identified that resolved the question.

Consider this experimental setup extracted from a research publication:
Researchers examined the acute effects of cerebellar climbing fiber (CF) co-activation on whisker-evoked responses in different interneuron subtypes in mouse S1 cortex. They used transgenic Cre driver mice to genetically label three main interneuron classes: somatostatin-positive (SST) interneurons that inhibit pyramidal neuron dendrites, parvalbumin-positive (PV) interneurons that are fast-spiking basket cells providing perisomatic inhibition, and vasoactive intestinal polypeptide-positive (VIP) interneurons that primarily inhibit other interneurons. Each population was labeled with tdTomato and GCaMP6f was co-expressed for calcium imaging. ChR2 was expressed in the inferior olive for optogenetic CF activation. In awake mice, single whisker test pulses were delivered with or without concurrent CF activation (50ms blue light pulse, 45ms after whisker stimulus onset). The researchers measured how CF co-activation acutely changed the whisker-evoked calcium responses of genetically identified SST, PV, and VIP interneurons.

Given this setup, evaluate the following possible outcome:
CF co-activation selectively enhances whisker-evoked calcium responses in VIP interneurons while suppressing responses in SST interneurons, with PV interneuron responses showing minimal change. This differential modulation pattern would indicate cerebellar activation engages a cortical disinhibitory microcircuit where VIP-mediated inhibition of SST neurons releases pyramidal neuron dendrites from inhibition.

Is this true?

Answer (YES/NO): NO